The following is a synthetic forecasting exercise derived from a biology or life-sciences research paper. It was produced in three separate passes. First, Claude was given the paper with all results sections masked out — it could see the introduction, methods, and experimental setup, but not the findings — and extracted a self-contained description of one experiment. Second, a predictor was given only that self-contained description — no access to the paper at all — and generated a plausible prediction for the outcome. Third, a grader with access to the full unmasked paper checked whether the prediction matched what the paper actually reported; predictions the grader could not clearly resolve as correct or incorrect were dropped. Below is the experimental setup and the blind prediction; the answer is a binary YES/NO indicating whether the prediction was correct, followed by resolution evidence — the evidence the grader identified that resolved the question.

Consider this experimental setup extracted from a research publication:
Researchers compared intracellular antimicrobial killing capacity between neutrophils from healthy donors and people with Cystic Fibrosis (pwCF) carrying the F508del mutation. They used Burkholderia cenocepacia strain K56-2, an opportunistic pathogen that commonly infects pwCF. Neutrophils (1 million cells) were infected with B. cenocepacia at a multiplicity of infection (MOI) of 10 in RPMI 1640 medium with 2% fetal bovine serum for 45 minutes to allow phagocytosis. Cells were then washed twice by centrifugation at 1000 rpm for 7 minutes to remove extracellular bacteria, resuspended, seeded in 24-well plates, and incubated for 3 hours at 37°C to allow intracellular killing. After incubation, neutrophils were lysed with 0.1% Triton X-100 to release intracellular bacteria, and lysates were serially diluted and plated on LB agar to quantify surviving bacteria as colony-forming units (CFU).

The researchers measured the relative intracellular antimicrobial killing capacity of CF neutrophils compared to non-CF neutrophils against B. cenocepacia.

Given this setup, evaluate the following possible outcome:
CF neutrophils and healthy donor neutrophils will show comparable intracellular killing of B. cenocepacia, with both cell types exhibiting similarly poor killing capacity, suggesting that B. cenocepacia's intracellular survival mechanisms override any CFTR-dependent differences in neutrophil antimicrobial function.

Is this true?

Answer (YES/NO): NO